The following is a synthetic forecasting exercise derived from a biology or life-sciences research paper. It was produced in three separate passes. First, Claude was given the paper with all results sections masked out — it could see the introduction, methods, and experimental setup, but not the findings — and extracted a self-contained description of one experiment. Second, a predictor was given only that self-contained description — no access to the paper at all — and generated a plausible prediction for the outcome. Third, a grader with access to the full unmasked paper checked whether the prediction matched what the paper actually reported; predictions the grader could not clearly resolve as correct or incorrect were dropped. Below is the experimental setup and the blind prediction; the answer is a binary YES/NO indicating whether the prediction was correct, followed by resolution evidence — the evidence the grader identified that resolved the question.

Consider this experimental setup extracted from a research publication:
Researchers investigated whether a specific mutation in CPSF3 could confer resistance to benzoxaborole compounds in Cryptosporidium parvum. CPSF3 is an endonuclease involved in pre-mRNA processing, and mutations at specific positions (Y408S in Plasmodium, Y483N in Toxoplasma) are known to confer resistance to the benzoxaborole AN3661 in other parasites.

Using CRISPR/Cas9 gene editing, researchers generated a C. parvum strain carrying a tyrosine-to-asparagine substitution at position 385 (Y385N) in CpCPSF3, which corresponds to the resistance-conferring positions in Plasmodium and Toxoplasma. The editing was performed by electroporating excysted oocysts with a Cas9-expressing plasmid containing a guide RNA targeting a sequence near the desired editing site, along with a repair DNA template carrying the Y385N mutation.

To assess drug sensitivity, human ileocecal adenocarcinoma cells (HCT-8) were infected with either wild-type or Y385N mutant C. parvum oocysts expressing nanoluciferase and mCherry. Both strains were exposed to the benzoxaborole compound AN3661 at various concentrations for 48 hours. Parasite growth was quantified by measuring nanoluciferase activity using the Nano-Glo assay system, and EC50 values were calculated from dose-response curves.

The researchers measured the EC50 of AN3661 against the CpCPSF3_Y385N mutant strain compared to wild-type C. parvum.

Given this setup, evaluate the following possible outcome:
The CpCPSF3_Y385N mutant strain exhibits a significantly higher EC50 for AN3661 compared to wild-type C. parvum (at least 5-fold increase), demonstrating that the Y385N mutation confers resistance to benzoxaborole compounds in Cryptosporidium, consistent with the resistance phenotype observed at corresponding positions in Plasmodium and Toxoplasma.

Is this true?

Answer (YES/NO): YES